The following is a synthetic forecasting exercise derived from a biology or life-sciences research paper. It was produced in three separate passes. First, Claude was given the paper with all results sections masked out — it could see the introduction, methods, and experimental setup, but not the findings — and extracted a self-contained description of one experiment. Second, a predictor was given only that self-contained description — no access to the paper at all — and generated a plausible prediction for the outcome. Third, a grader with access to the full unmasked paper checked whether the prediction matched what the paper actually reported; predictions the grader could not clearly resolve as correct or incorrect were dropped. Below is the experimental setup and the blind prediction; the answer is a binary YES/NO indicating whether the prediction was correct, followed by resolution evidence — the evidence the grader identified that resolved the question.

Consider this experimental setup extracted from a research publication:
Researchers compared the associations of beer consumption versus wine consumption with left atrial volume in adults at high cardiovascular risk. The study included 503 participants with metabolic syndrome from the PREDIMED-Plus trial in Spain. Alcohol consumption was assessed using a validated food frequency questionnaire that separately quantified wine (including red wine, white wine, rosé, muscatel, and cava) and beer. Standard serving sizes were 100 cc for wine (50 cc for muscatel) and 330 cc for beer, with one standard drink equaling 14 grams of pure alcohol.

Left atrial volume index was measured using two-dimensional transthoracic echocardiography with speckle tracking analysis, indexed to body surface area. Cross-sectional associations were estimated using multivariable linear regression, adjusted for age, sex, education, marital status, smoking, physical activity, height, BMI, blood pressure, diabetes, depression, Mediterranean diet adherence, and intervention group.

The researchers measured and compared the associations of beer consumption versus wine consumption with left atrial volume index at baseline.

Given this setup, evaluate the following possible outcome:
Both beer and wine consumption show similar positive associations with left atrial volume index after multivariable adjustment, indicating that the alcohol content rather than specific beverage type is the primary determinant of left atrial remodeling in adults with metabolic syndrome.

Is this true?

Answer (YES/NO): NO